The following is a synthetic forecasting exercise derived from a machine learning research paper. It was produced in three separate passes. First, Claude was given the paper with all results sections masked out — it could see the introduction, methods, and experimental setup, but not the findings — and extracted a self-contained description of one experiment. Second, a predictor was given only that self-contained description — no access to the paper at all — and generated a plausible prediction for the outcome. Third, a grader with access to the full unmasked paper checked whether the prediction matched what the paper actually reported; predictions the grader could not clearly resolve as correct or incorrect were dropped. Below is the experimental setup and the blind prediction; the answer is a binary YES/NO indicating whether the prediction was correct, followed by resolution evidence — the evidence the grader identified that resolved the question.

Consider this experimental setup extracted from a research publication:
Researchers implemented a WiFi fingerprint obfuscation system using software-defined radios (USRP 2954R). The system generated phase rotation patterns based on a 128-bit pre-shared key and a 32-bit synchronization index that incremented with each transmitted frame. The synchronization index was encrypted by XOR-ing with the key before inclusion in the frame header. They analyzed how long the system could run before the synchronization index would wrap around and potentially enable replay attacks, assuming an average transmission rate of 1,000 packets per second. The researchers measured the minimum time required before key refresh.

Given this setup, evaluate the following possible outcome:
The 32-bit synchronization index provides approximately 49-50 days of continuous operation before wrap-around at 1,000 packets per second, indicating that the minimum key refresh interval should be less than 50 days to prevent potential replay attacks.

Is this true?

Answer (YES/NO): NO